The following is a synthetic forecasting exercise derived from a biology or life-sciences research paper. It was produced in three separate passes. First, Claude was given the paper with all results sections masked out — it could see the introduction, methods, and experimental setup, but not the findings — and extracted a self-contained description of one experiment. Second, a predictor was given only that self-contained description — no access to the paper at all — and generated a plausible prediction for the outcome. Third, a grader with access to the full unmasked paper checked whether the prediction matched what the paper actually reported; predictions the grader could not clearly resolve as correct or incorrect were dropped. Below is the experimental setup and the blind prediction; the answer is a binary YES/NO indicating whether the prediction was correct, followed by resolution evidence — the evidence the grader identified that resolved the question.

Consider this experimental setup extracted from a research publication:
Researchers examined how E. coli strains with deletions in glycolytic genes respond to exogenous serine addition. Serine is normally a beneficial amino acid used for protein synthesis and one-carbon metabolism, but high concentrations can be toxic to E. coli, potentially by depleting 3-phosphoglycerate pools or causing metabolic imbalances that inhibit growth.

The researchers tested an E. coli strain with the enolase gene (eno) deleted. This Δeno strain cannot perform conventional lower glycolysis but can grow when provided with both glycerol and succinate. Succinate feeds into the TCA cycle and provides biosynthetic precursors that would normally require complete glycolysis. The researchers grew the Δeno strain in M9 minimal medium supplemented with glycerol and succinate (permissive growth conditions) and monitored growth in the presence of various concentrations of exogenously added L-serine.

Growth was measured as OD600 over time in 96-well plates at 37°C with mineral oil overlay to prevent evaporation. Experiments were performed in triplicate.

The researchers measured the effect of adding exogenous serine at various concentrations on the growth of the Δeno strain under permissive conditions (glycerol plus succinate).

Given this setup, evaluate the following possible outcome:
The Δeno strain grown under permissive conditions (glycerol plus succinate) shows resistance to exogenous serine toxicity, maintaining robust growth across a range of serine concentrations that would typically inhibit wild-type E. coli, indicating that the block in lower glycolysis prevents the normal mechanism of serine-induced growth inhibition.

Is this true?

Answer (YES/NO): NO